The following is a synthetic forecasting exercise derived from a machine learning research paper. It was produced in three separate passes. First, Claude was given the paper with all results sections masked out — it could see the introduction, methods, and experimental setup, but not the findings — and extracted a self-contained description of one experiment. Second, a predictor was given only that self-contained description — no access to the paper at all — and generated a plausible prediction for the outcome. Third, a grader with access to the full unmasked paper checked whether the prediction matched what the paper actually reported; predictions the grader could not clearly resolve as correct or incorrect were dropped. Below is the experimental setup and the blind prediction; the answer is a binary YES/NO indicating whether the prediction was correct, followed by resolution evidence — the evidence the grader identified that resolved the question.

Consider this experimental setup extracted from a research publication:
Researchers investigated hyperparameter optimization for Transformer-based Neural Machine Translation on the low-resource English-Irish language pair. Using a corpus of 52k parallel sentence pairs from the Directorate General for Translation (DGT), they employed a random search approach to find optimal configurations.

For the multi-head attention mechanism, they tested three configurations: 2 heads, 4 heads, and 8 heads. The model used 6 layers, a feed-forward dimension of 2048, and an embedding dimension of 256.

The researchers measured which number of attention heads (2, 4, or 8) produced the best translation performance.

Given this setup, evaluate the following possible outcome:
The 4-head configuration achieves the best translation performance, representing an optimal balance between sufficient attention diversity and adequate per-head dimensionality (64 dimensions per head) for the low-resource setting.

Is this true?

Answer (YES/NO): NO